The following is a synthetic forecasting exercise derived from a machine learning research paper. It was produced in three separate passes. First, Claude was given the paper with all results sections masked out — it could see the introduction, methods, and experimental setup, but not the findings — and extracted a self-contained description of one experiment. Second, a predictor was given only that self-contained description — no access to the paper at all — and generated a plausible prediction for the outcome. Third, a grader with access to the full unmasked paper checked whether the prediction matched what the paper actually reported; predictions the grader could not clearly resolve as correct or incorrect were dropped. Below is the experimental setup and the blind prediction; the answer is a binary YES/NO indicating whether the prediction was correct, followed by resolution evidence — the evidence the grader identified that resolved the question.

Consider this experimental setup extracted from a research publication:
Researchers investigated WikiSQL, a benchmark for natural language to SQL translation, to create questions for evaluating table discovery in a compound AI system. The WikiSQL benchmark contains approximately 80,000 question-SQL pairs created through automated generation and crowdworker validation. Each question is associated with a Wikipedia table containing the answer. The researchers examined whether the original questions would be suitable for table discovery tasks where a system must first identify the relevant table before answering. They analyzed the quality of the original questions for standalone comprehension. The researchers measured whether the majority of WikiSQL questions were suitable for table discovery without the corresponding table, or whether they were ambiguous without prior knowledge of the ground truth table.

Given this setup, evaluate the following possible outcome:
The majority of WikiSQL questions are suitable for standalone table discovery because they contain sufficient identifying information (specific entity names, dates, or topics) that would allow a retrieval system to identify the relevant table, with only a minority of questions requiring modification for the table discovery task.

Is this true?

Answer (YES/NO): NO